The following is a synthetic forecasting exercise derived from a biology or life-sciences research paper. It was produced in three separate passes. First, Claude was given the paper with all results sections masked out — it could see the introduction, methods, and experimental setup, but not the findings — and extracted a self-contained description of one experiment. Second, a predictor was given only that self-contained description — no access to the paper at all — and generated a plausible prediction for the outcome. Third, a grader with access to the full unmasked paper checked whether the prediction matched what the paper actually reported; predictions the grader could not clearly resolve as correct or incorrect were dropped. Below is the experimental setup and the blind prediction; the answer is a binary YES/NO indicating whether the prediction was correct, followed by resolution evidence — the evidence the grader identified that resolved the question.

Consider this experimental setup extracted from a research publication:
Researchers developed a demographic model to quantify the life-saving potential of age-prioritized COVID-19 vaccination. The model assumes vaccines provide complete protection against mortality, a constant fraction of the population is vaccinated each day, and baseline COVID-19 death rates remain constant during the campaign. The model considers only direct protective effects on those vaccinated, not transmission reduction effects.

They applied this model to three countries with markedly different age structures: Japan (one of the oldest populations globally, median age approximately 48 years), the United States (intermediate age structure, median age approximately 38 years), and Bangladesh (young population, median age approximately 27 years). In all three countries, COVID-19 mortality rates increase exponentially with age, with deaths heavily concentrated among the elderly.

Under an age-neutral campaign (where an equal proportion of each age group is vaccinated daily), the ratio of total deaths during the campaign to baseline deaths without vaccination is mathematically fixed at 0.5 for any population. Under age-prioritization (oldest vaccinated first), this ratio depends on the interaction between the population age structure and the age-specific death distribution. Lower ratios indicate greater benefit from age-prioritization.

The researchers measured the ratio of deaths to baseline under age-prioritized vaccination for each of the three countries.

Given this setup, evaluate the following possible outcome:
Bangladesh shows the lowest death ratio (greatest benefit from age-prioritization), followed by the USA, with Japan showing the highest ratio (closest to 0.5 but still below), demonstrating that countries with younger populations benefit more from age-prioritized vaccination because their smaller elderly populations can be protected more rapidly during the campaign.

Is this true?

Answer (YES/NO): YES